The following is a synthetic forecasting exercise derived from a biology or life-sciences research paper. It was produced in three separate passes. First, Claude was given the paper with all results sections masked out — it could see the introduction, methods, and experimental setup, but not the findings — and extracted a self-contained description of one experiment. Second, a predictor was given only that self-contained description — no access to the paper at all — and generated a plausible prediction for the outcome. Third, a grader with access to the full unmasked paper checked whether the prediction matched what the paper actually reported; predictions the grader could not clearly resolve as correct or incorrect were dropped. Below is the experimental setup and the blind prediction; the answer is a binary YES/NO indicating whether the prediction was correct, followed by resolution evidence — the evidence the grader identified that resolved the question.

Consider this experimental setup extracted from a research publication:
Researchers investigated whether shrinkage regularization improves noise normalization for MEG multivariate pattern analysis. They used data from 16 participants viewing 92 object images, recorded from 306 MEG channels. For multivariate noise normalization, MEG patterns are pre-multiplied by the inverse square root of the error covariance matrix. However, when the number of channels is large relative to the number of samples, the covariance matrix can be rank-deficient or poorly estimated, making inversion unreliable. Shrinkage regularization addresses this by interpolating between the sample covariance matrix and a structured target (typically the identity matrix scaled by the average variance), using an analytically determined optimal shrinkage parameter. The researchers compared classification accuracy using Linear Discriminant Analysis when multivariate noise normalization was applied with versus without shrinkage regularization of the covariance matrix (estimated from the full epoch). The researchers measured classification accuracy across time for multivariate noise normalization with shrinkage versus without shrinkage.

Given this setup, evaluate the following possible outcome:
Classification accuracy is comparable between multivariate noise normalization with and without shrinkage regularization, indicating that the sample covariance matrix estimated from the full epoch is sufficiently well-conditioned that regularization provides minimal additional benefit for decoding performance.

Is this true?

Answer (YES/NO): NO